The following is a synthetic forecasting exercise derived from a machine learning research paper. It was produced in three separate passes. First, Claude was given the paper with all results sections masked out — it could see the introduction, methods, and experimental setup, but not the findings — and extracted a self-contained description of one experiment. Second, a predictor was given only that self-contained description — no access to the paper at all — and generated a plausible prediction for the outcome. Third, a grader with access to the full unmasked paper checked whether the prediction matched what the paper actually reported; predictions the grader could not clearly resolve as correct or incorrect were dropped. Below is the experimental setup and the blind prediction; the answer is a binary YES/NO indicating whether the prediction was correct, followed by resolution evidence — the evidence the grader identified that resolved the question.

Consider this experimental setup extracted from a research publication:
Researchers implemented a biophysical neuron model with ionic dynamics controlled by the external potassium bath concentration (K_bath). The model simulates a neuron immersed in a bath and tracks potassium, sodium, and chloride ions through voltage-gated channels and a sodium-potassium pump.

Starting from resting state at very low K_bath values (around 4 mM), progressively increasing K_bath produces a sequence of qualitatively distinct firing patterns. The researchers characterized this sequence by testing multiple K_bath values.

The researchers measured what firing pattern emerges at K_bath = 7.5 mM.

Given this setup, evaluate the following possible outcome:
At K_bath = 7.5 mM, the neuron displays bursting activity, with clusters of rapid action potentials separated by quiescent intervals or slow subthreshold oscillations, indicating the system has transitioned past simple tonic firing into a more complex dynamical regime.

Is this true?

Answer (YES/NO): NO